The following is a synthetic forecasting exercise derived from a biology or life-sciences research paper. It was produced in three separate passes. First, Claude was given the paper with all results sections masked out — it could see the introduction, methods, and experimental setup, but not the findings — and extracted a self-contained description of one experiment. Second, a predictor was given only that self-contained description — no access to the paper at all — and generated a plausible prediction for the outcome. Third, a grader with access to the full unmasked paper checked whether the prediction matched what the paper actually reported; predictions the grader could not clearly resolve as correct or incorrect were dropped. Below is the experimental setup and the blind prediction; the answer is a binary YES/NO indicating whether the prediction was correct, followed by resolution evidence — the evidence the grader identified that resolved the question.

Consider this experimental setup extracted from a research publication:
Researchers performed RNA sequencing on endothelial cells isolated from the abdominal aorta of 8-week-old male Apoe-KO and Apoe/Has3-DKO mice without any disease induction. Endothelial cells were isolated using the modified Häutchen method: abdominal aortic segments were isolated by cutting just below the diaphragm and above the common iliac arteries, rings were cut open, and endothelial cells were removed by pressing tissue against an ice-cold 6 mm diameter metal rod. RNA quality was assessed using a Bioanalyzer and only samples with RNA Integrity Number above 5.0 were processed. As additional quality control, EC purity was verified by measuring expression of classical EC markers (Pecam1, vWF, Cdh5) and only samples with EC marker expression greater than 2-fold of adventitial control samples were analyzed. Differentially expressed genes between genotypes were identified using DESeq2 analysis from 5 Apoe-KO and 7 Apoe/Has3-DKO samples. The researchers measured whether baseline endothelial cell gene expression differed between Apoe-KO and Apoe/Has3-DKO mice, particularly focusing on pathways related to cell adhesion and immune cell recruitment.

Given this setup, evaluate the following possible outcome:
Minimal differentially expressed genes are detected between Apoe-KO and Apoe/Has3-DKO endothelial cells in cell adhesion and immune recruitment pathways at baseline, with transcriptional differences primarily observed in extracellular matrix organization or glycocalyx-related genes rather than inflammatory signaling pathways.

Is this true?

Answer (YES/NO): NO